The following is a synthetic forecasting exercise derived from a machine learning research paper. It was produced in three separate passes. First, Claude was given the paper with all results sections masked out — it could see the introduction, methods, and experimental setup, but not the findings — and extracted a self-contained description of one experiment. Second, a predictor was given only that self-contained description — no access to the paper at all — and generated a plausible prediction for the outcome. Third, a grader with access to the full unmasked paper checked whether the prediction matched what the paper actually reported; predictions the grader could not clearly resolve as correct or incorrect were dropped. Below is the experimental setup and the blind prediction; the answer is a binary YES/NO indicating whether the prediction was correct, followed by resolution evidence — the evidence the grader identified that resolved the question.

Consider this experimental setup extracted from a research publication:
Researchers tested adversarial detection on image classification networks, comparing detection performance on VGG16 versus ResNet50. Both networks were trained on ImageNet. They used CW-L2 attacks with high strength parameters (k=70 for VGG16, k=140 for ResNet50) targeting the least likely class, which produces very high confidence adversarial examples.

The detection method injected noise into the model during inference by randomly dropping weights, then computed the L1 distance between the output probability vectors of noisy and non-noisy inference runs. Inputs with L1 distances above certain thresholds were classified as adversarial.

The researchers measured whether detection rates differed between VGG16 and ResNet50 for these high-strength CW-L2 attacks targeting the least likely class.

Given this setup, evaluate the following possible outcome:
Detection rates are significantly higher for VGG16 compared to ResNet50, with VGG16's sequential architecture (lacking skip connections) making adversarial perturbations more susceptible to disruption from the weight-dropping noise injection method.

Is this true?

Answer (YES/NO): NO